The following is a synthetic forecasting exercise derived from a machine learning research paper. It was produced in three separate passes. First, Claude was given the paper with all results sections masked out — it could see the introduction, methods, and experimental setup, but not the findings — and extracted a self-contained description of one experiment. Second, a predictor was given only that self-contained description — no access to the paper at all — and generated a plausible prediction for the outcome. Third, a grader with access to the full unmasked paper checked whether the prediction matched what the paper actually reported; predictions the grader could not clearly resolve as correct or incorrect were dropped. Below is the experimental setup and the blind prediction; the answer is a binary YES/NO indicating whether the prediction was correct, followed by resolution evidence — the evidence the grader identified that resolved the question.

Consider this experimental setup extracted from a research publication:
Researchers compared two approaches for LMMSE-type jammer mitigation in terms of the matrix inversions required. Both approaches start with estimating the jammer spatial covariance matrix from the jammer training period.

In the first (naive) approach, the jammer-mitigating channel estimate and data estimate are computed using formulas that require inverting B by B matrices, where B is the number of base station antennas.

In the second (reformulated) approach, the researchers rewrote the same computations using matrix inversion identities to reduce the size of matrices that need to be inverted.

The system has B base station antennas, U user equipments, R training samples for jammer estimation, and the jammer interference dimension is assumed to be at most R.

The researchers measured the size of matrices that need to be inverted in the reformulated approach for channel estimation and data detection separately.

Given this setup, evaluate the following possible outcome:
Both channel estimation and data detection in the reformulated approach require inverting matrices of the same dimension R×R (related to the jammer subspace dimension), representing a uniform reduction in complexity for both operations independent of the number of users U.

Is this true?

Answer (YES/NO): NO